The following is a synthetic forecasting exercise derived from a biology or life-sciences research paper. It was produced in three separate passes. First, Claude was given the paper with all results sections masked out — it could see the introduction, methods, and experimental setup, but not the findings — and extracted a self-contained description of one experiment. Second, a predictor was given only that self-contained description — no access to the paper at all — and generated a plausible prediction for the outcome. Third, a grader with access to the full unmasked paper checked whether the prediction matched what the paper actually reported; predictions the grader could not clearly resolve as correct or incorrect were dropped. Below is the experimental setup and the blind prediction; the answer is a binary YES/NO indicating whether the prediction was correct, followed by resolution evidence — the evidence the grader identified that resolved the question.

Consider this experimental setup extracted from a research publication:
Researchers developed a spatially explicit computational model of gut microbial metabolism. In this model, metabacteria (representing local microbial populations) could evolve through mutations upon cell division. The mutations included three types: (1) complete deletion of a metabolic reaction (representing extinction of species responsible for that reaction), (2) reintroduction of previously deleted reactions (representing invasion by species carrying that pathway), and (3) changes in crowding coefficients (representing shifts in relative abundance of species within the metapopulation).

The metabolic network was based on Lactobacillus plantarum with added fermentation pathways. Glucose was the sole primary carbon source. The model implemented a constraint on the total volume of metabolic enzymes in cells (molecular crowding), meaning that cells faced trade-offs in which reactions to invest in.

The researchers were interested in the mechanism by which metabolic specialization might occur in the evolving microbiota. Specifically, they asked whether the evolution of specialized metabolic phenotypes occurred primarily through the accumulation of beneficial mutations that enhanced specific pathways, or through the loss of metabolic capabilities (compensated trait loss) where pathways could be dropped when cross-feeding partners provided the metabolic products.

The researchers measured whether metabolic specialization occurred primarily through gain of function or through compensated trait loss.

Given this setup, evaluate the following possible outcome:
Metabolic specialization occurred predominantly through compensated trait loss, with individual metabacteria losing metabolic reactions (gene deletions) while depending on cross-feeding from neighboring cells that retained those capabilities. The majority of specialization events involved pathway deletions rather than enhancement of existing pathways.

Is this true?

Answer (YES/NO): YES